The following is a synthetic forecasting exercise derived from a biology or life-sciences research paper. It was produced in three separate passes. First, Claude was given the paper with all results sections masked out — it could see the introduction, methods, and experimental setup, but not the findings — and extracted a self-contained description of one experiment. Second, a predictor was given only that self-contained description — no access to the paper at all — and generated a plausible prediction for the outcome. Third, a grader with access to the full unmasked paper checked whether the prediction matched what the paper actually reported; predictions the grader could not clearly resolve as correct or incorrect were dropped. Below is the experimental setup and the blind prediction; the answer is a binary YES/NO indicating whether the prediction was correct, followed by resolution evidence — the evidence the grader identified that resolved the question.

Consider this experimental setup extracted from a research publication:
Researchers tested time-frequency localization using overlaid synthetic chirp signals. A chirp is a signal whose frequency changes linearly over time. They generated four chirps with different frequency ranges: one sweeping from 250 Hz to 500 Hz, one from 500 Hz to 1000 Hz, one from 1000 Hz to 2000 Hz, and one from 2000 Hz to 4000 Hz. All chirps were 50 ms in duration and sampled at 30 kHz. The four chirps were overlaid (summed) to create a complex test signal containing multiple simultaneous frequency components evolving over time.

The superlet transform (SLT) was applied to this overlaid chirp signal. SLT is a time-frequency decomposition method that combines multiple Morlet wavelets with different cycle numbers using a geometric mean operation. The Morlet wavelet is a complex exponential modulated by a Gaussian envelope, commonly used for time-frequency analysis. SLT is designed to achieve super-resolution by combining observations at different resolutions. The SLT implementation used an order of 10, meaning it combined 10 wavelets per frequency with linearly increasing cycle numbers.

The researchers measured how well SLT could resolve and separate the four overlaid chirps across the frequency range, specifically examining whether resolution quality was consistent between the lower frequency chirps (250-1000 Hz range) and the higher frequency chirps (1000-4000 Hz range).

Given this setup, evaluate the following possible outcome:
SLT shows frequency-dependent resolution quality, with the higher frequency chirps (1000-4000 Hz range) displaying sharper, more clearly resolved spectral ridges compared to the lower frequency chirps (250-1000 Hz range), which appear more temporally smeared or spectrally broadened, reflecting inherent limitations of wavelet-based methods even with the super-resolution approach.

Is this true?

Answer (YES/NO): NO